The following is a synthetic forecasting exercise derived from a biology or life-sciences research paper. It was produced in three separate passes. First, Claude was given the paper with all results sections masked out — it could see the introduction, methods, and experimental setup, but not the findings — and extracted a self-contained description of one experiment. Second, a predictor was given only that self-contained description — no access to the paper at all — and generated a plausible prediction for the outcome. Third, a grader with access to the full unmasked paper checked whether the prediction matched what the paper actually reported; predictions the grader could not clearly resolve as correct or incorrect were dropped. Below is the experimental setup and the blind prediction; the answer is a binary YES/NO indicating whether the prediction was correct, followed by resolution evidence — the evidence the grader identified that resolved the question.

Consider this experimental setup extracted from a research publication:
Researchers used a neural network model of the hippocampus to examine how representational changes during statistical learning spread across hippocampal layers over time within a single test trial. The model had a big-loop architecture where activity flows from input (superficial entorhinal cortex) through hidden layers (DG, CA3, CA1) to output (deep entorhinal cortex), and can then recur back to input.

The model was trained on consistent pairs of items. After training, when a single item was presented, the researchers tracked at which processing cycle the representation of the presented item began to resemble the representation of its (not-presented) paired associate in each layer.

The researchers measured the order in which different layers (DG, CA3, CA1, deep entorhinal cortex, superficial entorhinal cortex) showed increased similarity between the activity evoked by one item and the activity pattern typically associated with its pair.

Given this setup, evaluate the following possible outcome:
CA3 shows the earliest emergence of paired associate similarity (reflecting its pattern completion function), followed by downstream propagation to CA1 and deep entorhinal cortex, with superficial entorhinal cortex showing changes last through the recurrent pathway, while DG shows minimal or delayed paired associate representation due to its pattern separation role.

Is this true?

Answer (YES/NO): NO